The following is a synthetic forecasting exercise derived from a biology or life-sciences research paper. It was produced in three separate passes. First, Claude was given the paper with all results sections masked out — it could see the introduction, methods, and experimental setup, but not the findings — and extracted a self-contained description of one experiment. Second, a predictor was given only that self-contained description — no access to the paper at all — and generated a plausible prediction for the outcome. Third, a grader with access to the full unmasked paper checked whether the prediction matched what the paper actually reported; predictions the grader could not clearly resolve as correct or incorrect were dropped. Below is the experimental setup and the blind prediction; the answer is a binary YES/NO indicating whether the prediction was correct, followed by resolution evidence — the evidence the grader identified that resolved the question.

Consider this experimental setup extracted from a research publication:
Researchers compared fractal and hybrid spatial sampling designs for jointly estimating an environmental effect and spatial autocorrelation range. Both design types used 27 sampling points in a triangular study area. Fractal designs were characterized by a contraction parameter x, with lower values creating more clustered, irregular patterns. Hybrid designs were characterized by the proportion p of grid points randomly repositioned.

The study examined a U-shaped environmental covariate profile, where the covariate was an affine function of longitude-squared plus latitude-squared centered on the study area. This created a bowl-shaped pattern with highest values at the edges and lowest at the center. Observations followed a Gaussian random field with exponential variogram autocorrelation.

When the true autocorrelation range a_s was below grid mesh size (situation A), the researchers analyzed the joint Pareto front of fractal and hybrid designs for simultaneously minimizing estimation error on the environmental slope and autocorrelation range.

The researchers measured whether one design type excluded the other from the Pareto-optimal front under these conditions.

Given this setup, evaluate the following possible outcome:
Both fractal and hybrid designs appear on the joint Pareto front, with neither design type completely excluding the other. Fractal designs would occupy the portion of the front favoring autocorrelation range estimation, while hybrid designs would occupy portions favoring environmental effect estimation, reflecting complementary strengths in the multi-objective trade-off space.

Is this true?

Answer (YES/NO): YES